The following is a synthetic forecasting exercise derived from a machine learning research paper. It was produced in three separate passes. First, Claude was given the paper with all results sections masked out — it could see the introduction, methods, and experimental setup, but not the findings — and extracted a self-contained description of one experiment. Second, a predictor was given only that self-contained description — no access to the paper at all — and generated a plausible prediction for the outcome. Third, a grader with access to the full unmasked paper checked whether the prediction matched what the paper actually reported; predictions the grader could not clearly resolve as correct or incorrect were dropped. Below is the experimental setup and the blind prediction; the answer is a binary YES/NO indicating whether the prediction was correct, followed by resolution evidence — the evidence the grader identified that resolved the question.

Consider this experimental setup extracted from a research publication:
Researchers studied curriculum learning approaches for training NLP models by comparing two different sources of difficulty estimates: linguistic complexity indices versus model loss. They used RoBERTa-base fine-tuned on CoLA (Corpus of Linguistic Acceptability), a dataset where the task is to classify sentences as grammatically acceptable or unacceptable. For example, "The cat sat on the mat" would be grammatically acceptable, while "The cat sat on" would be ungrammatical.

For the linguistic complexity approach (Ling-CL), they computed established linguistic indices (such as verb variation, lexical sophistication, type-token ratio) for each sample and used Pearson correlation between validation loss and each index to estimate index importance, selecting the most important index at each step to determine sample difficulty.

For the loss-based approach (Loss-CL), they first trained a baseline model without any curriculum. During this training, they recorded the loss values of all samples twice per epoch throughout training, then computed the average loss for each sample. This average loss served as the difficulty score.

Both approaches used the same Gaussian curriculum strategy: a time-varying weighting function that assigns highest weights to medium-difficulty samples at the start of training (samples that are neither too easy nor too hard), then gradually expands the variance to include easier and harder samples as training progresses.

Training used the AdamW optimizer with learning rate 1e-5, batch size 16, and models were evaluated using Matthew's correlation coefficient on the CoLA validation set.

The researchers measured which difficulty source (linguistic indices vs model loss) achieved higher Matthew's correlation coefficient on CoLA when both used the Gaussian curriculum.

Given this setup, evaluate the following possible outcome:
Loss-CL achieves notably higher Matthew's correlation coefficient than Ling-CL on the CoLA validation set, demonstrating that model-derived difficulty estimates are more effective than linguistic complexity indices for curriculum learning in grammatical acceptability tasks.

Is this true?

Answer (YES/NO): NO